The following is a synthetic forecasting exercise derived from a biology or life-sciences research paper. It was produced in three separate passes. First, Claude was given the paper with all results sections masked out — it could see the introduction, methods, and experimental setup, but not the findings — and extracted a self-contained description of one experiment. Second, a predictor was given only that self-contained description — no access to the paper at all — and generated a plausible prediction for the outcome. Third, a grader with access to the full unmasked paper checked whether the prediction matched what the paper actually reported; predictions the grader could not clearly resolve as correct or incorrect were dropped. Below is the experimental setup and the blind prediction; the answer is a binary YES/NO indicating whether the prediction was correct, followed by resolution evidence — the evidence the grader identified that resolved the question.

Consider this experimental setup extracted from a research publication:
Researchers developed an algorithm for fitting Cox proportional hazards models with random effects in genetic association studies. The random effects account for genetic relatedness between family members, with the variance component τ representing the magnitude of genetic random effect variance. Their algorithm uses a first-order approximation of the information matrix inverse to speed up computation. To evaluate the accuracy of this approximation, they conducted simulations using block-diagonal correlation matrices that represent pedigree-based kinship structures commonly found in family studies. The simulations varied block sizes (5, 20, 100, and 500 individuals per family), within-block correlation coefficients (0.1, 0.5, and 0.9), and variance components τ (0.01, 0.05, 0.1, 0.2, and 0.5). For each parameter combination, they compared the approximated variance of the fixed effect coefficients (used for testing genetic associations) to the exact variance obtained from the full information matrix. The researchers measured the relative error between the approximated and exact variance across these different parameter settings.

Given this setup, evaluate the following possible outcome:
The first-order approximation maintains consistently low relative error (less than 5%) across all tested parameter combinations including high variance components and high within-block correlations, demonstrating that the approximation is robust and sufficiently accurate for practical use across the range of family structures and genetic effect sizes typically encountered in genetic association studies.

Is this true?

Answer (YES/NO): NO